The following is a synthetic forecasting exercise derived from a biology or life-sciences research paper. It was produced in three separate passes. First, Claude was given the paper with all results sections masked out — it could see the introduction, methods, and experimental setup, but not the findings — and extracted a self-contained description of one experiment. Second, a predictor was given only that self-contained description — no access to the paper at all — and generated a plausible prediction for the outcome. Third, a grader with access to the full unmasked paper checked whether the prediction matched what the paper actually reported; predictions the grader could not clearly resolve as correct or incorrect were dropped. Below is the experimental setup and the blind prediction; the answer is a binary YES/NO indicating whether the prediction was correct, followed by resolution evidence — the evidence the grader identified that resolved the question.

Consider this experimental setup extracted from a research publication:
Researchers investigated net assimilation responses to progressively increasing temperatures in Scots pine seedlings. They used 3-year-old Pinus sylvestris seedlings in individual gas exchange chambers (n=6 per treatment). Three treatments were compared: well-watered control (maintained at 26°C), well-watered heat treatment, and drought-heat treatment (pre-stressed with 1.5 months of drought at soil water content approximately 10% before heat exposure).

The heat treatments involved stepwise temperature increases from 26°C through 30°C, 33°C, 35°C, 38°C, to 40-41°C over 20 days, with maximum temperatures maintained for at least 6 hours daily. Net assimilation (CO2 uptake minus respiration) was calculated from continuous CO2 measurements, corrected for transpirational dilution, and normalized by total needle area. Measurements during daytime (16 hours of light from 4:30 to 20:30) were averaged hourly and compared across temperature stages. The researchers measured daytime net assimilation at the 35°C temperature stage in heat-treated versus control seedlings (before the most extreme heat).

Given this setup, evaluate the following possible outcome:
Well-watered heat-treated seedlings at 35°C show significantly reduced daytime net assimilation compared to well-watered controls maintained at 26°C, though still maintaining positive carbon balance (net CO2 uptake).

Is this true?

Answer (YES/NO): NO